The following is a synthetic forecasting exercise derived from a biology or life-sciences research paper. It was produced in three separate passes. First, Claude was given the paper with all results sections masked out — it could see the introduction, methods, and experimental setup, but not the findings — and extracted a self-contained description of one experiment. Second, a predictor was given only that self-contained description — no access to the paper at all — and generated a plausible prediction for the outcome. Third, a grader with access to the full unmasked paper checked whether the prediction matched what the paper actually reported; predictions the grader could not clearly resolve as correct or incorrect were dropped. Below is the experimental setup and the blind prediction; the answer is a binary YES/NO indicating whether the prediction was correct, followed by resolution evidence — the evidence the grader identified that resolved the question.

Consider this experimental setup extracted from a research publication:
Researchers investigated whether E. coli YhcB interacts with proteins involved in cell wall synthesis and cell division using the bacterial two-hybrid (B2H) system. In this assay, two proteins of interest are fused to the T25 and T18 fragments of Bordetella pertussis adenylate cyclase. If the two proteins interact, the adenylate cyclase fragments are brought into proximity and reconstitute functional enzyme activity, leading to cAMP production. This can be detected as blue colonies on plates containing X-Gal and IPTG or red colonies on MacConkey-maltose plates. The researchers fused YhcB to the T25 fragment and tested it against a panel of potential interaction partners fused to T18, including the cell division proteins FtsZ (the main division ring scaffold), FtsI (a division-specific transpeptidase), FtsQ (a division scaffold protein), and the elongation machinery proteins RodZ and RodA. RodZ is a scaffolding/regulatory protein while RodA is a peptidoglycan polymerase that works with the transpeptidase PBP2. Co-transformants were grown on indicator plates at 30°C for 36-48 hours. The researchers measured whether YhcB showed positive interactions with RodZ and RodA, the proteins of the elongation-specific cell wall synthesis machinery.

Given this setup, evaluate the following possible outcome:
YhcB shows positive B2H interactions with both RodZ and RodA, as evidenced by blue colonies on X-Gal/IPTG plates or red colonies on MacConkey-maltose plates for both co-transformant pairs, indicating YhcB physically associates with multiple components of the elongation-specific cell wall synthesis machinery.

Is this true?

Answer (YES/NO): YES